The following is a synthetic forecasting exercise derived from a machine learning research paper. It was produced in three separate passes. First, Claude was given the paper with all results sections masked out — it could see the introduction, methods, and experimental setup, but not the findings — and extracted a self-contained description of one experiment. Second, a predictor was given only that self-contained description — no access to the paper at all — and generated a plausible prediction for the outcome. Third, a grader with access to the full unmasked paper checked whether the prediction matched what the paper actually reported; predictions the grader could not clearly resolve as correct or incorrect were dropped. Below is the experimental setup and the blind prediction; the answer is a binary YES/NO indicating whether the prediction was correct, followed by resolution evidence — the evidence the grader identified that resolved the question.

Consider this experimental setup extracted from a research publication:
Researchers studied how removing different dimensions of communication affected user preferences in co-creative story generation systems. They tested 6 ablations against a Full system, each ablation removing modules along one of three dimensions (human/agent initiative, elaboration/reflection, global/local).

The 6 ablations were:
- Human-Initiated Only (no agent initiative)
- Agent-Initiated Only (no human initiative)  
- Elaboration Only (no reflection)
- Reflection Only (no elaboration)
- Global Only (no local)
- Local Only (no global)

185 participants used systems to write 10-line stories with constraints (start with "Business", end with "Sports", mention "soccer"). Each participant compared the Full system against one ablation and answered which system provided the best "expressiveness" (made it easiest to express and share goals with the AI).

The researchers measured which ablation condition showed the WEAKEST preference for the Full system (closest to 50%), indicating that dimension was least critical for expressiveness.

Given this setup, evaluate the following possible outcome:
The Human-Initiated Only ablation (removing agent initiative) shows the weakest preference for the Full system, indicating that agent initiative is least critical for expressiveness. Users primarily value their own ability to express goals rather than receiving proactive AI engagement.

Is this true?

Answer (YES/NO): YES